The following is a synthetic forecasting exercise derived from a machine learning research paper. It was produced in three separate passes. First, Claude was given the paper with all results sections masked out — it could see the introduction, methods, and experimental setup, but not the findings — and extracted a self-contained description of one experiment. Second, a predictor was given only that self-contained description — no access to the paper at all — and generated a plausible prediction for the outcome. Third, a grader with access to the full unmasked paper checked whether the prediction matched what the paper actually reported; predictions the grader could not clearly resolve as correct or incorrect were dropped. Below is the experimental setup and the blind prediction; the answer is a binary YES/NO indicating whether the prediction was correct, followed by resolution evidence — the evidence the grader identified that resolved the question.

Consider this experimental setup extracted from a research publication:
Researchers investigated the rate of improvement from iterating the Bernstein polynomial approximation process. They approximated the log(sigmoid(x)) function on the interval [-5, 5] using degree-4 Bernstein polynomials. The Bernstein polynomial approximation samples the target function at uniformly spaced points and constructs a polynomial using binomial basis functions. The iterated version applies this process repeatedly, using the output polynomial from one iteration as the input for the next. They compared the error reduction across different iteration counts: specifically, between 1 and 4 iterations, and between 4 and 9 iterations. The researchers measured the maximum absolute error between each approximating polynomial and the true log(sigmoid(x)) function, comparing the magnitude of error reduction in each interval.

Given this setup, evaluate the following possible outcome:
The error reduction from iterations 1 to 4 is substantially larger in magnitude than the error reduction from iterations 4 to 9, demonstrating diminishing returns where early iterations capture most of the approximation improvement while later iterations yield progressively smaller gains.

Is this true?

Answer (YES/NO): YES